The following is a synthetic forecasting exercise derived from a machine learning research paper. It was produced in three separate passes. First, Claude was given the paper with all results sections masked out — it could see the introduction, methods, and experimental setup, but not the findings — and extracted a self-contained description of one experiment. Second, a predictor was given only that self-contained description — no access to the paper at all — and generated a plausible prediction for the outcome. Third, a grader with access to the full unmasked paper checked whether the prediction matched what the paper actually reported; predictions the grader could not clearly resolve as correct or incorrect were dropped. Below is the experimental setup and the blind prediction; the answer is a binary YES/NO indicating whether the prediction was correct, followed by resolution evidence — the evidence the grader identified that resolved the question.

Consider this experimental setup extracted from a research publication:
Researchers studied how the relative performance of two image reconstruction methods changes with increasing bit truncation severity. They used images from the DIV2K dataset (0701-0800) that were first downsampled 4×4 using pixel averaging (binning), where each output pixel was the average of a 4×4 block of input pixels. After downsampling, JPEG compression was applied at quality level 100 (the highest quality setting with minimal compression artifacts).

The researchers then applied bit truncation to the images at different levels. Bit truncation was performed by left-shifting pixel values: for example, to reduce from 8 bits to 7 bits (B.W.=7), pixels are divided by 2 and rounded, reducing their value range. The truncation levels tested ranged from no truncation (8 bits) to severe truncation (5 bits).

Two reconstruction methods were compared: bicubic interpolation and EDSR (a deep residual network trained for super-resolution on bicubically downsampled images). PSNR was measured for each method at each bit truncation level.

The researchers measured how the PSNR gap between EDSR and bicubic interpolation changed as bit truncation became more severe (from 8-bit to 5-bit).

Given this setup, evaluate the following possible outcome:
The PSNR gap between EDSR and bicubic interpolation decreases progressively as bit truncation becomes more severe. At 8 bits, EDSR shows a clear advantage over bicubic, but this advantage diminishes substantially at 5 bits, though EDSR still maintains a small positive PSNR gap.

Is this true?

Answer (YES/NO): NO